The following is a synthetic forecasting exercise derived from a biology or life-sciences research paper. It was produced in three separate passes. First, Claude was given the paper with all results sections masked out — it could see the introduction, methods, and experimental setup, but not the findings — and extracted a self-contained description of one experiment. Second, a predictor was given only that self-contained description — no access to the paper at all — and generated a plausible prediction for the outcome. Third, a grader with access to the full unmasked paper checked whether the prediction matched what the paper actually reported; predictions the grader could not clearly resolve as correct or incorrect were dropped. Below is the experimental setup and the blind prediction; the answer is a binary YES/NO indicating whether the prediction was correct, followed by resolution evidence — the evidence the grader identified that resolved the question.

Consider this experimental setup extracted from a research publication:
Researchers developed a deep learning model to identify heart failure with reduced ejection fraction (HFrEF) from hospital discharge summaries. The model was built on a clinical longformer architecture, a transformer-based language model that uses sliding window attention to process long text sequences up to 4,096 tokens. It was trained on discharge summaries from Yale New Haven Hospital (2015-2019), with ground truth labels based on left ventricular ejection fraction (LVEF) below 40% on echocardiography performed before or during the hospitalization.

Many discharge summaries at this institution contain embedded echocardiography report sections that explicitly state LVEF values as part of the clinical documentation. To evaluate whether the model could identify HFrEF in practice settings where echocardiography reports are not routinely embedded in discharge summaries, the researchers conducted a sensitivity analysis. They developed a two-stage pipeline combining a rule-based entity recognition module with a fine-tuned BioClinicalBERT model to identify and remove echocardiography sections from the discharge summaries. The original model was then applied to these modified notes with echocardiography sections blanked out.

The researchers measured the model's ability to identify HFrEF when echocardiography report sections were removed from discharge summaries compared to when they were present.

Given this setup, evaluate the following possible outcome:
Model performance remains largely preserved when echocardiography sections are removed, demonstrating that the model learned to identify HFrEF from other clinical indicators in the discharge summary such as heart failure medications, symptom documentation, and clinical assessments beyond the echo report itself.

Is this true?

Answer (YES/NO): YES